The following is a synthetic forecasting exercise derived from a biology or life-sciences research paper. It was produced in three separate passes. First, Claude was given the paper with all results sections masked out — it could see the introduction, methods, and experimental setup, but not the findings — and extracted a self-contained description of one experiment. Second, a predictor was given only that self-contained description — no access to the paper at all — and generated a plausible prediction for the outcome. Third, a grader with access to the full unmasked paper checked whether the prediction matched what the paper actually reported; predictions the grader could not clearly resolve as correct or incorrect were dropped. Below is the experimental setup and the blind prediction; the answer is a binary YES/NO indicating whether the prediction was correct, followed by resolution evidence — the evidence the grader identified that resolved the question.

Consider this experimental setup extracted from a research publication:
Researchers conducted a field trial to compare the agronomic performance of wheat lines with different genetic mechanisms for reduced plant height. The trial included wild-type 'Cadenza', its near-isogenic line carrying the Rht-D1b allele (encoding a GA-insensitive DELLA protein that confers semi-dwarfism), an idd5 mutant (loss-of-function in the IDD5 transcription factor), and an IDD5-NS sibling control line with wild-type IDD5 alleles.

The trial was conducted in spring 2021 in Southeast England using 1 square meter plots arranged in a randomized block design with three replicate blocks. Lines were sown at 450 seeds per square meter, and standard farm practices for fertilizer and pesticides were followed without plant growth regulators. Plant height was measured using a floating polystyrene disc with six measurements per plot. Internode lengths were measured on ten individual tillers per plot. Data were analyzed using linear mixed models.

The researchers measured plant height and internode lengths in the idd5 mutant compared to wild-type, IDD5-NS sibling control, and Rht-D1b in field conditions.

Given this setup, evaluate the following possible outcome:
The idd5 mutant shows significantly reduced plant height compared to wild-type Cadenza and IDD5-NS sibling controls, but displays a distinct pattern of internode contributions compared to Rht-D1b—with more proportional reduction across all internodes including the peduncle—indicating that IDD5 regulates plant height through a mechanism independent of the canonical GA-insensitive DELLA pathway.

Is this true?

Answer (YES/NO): NO